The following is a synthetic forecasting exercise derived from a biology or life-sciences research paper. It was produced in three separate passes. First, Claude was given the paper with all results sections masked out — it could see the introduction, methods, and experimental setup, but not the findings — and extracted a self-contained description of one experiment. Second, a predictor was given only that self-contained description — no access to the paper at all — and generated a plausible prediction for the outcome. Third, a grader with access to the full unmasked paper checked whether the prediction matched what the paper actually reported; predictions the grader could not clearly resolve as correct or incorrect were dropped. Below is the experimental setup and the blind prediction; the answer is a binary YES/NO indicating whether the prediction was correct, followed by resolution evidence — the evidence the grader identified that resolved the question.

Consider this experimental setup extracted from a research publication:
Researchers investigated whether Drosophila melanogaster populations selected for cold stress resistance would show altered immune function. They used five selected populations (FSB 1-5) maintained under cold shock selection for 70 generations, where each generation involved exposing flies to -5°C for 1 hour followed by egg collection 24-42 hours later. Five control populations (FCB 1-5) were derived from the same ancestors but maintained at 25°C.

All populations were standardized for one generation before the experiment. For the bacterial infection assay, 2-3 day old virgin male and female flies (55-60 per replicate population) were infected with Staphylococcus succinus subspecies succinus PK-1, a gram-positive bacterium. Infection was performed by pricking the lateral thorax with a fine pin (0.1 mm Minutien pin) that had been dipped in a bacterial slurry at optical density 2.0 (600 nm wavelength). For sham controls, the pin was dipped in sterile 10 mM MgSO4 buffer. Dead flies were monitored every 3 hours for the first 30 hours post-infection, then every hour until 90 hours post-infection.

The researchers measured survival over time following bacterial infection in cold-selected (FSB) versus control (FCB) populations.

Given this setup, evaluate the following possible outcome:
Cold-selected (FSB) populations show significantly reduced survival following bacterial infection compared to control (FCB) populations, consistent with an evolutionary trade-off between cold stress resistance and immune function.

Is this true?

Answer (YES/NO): NO